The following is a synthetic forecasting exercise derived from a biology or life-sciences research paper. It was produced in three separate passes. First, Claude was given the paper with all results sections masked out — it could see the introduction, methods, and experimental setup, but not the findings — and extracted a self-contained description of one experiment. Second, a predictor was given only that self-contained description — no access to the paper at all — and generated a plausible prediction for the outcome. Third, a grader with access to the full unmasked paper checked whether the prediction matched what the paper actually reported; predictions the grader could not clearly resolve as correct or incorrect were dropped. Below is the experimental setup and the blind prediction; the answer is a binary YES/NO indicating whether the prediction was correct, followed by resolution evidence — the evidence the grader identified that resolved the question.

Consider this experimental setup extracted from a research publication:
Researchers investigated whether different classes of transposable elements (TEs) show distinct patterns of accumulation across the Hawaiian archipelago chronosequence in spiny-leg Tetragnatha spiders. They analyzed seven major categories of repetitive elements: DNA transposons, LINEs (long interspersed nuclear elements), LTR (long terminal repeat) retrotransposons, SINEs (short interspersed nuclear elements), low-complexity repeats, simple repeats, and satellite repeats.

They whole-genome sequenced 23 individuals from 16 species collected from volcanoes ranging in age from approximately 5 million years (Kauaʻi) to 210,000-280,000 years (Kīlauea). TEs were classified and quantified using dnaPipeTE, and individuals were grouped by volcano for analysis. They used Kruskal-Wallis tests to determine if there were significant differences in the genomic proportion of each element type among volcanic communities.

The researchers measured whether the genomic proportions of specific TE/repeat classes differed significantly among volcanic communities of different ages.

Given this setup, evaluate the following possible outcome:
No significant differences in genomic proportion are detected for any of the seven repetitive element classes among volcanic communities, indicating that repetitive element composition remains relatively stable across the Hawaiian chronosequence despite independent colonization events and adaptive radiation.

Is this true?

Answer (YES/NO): YES